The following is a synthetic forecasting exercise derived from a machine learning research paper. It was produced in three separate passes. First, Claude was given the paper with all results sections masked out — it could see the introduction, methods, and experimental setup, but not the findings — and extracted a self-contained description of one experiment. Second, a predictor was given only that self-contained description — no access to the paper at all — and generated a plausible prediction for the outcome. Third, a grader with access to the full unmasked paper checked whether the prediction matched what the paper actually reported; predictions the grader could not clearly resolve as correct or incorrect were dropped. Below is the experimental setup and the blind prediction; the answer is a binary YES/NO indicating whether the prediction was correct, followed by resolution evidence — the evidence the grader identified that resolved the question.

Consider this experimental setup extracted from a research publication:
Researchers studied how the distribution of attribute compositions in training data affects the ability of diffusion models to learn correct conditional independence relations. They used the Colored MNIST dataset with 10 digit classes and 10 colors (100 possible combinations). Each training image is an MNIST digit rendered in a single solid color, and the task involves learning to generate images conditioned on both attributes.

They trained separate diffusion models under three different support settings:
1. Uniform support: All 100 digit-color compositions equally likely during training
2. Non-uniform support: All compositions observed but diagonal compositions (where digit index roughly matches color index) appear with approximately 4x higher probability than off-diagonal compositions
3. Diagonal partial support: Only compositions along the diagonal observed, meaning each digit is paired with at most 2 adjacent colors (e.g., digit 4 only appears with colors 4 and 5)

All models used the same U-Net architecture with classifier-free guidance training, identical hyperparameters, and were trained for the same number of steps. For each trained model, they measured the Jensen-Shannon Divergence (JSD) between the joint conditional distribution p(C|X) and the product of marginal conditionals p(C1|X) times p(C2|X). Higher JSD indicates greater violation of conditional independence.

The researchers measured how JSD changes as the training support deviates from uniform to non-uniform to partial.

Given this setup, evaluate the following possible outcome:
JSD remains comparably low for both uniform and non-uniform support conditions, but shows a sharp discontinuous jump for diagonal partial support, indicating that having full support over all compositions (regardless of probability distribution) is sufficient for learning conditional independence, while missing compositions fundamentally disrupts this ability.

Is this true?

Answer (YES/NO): NO